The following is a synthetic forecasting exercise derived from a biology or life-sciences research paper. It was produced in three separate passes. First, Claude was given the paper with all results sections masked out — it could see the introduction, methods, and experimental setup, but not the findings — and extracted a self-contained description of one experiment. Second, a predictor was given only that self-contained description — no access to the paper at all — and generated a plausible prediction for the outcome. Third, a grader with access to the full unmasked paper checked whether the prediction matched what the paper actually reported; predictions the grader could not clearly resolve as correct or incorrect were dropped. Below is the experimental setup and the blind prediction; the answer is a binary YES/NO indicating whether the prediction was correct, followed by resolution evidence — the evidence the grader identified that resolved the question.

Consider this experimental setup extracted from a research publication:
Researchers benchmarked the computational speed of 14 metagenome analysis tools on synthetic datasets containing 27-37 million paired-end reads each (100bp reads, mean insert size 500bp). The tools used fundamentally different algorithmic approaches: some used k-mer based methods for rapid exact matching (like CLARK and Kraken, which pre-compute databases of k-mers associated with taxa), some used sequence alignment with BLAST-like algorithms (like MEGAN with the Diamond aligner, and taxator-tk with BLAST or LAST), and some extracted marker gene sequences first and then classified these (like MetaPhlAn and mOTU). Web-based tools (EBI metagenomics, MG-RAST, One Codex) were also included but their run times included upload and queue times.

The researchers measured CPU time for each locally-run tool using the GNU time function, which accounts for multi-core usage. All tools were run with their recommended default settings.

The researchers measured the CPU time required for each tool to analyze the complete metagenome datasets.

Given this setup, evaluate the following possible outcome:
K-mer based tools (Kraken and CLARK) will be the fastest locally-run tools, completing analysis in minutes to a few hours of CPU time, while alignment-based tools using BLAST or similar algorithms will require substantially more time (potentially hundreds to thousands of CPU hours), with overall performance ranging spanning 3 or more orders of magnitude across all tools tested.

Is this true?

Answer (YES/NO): NO